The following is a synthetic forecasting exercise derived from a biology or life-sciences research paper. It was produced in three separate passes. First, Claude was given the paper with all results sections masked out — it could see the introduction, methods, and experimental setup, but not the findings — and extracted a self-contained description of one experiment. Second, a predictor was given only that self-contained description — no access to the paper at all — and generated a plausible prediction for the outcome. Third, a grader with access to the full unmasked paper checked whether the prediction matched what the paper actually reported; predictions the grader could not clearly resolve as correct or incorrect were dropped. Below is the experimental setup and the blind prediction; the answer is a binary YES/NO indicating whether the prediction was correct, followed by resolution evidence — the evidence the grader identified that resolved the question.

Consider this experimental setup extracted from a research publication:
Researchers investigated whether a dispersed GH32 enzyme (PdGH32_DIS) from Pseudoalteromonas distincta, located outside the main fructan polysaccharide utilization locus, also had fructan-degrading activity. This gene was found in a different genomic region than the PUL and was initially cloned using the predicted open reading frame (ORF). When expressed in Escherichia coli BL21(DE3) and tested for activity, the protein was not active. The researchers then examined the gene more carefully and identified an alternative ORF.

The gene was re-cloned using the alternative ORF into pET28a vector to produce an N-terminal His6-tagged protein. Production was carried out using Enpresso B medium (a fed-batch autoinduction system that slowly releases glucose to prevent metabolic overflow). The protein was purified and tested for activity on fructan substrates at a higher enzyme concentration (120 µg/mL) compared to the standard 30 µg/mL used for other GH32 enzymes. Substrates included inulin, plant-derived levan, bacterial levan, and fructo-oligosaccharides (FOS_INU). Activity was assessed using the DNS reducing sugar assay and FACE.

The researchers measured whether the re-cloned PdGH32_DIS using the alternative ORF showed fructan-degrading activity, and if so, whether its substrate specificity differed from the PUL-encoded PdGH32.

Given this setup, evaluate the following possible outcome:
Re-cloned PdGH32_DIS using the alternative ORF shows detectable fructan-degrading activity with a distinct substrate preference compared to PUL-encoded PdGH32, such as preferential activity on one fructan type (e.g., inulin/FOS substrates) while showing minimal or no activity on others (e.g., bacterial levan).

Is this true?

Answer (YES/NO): NO